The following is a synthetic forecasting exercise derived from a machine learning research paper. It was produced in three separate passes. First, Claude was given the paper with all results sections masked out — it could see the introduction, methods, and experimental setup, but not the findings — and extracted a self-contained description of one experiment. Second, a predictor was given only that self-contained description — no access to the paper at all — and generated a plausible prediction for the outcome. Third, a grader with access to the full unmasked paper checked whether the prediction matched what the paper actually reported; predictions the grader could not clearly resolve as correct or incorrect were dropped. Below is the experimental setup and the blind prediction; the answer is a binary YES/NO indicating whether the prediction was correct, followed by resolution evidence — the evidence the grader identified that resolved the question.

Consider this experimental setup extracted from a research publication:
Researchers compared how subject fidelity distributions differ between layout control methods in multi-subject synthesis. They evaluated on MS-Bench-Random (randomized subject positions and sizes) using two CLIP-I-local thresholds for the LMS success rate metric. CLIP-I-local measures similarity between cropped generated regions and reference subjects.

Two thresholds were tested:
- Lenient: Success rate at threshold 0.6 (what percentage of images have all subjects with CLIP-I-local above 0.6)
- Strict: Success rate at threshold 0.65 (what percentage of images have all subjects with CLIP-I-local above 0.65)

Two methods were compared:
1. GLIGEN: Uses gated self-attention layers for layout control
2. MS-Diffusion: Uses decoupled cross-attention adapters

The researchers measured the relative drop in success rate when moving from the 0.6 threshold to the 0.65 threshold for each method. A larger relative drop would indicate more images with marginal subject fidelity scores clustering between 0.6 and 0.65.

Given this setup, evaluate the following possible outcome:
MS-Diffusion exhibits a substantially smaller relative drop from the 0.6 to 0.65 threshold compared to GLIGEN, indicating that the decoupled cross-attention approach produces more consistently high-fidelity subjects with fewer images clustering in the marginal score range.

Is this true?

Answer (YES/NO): NO